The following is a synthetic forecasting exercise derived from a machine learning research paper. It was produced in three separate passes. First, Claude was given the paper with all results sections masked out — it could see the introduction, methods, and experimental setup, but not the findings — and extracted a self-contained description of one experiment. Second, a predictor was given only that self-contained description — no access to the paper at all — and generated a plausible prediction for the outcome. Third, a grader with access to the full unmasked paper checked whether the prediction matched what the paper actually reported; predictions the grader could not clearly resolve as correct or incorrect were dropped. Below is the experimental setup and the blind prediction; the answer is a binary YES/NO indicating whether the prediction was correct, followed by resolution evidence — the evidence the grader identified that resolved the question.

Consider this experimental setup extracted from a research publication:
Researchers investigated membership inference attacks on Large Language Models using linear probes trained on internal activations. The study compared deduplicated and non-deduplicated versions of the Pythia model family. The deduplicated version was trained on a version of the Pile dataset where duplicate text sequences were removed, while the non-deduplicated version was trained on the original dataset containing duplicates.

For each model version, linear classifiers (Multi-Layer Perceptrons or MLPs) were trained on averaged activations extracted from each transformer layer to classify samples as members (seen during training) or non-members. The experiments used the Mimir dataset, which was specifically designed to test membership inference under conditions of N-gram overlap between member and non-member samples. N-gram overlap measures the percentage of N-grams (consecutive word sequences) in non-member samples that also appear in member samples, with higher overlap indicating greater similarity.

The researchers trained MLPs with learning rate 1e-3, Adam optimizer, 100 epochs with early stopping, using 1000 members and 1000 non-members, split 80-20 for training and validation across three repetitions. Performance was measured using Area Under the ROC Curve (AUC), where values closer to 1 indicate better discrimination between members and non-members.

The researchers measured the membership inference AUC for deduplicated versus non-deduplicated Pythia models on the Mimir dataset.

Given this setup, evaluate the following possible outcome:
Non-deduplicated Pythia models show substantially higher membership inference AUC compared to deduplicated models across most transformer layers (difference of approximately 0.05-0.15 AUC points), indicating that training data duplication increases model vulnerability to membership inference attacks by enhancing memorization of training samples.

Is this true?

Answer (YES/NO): NO